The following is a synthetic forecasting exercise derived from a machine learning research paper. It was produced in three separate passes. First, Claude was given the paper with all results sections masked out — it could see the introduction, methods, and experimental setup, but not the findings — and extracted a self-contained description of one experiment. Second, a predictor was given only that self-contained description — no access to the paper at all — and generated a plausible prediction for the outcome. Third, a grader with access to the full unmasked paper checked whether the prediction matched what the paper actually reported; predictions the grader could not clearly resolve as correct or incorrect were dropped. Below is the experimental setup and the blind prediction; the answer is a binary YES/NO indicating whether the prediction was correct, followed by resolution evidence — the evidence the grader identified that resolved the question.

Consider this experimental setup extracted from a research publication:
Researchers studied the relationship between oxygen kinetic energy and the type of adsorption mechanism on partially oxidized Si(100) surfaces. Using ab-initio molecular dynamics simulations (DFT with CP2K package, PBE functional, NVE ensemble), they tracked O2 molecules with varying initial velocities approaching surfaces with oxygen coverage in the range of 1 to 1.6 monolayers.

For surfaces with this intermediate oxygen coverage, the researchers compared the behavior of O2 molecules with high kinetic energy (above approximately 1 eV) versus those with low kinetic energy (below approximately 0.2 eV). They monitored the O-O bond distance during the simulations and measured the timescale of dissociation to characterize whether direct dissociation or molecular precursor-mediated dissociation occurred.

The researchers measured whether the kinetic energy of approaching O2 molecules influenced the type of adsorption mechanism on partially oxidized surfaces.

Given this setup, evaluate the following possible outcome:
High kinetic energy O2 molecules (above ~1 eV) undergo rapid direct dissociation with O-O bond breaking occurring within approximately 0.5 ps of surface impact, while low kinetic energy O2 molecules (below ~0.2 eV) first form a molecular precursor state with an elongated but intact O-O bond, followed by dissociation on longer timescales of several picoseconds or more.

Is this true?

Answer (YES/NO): YES